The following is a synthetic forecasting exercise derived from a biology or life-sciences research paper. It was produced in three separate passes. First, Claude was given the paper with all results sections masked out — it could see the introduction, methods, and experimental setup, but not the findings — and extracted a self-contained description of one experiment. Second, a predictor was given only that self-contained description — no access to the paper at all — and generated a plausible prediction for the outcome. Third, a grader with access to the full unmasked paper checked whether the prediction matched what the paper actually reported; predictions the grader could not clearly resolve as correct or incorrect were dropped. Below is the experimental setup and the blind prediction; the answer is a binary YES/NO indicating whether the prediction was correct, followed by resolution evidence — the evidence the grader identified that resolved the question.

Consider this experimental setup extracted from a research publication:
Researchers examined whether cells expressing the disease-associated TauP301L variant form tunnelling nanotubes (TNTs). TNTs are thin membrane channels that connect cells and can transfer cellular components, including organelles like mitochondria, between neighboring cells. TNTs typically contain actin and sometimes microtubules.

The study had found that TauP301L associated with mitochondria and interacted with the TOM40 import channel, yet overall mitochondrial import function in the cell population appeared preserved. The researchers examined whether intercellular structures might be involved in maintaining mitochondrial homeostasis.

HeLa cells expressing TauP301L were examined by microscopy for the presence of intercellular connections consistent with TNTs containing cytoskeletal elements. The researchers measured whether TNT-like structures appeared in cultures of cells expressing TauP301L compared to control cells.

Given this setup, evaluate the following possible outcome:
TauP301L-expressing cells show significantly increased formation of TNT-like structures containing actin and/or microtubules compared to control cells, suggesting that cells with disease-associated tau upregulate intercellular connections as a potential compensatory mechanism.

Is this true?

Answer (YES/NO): YES